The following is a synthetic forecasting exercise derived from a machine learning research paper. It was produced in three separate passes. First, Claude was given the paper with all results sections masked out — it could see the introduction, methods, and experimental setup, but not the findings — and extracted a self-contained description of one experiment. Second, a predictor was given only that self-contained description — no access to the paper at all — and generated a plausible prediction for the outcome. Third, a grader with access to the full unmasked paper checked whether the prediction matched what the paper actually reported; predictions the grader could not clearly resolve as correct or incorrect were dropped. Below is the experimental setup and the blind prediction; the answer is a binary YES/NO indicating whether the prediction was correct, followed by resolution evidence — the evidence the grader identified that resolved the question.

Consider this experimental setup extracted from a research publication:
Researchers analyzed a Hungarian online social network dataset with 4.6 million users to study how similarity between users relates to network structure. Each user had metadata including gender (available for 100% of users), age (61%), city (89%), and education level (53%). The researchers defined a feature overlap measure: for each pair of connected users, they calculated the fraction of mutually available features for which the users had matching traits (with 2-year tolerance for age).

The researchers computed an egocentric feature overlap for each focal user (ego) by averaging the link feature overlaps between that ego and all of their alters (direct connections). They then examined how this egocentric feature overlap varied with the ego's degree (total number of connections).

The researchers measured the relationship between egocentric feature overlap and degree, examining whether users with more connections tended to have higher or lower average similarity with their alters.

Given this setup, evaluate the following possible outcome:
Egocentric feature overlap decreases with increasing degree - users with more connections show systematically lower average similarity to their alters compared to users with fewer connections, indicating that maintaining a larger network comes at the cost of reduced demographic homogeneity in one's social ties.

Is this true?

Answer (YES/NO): NO